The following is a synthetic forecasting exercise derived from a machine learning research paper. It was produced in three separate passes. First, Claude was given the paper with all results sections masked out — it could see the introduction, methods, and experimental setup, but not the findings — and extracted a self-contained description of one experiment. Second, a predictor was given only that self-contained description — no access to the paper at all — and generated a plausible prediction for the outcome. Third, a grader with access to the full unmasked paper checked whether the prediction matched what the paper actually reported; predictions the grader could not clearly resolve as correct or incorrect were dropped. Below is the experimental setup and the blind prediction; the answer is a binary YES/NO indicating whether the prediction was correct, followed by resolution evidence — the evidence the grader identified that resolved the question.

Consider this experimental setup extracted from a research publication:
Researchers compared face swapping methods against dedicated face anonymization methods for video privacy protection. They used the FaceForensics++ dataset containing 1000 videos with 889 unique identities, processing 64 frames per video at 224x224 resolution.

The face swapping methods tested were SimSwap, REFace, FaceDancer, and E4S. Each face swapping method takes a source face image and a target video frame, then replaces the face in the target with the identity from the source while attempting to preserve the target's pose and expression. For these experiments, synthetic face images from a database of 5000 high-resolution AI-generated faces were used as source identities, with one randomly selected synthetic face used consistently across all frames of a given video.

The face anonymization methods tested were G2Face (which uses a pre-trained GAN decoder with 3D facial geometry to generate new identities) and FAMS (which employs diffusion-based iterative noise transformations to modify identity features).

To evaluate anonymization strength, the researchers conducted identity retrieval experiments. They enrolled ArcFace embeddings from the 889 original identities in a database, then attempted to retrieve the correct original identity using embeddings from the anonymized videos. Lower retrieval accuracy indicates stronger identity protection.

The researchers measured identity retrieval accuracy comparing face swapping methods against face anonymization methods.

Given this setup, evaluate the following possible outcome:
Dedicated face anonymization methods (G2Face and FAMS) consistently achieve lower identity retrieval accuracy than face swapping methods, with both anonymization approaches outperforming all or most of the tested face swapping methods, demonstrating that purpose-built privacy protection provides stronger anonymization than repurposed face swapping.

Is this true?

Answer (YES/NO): NO